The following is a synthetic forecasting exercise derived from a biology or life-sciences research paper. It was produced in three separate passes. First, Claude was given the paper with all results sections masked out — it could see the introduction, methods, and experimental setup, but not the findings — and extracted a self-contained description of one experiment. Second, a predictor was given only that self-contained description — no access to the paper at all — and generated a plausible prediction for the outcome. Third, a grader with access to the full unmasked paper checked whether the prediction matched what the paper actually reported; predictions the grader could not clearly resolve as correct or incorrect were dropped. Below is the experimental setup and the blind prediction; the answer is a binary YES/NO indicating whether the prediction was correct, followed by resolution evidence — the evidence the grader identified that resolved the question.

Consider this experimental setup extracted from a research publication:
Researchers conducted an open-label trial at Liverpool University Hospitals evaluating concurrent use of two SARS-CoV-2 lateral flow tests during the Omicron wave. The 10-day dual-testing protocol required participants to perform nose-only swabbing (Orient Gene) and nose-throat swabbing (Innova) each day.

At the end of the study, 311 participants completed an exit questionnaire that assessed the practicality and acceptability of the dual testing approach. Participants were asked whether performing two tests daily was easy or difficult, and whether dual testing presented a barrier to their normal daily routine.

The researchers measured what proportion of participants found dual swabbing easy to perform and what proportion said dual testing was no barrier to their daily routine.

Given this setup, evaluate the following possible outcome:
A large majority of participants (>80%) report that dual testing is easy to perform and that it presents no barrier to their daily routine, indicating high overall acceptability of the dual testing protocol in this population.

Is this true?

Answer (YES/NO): NO